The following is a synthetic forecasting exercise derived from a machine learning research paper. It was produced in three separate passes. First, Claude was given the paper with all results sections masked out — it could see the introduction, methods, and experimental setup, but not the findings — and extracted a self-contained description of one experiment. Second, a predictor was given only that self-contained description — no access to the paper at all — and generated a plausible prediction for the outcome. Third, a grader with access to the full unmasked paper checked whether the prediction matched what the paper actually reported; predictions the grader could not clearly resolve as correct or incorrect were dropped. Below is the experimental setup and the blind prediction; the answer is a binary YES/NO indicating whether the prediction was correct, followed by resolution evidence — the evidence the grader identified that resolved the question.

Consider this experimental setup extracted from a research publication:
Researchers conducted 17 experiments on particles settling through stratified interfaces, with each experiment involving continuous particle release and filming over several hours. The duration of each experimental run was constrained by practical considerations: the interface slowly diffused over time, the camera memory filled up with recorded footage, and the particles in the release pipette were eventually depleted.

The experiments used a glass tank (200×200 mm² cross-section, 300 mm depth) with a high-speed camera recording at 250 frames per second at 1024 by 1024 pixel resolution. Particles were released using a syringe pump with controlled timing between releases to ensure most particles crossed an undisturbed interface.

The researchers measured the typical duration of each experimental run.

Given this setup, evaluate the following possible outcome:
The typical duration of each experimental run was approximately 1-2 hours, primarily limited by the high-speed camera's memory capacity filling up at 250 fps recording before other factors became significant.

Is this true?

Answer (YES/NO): NO